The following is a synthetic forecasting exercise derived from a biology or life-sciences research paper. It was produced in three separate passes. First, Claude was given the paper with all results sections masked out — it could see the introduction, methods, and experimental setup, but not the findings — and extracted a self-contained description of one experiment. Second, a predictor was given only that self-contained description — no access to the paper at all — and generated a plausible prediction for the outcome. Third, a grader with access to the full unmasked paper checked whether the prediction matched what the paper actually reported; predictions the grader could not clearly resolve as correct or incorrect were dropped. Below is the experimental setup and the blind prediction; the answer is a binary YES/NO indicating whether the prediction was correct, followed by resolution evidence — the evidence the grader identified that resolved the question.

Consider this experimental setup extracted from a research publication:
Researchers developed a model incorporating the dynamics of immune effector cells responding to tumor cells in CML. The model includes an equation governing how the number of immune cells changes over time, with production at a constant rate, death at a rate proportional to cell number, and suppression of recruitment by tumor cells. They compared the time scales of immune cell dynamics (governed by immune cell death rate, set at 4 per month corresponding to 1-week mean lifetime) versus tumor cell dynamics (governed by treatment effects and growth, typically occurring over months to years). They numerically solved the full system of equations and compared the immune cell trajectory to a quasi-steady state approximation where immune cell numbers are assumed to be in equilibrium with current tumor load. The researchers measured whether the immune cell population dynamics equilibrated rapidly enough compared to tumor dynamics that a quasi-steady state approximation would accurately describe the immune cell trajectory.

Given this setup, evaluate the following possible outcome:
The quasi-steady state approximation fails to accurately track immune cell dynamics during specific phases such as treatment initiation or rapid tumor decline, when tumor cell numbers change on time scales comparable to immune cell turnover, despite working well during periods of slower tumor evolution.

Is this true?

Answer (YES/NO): NO